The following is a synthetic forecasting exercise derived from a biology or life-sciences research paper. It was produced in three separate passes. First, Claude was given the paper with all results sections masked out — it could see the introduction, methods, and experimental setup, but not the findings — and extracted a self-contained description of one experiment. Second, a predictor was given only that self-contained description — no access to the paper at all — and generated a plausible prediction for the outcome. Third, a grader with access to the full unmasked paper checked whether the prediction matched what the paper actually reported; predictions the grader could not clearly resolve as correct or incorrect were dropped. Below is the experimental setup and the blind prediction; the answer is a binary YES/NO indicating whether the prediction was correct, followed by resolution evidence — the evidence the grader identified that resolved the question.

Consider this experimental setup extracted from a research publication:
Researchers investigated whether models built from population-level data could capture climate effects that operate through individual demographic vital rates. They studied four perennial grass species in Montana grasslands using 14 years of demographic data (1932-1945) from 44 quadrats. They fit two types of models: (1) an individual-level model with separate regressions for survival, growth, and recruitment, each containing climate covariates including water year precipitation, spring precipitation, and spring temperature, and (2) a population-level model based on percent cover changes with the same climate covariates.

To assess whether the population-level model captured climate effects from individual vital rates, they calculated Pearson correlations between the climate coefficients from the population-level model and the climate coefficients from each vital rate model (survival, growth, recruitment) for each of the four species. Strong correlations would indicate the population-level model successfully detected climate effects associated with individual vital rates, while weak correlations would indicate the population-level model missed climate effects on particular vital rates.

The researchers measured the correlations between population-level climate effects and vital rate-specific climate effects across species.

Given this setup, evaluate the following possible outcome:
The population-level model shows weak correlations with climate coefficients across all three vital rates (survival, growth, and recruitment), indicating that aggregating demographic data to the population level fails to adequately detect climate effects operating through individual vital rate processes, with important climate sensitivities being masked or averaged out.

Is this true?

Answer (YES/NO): NO